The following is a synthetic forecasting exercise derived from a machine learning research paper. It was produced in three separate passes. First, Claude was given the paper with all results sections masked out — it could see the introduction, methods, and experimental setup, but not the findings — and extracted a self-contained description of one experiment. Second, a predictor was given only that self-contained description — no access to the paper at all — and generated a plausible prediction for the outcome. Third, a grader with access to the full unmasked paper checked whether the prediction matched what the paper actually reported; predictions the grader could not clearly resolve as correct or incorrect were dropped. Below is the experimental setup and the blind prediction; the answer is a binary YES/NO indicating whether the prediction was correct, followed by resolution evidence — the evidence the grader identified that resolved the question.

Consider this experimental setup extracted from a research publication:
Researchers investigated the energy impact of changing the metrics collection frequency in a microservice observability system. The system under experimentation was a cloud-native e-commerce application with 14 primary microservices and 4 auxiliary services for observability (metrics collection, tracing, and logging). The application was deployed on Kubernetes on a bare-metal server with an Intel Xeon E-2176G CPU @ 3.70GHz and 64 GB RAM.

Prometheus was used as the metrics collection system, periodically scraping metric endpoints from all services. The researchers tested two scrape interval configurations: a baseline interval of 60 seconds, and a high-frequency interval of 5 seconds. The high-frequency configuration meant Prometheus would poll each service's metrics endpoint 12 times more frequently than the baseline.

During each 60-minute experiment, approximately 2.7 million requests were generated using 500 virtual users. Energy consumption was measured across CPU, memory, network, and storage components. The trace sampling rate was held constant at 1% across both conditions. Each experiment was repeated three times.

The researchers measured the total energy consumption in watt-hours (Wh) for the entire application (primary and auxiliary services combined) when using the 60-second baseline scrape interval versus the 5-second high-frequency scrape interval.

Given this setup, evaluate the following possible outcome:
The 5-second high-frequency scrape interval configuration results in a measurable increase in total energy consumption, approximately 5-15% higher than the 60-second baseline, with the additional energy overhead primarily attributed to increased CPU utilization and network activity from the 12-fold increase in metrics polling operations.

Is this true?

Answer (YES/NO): NO